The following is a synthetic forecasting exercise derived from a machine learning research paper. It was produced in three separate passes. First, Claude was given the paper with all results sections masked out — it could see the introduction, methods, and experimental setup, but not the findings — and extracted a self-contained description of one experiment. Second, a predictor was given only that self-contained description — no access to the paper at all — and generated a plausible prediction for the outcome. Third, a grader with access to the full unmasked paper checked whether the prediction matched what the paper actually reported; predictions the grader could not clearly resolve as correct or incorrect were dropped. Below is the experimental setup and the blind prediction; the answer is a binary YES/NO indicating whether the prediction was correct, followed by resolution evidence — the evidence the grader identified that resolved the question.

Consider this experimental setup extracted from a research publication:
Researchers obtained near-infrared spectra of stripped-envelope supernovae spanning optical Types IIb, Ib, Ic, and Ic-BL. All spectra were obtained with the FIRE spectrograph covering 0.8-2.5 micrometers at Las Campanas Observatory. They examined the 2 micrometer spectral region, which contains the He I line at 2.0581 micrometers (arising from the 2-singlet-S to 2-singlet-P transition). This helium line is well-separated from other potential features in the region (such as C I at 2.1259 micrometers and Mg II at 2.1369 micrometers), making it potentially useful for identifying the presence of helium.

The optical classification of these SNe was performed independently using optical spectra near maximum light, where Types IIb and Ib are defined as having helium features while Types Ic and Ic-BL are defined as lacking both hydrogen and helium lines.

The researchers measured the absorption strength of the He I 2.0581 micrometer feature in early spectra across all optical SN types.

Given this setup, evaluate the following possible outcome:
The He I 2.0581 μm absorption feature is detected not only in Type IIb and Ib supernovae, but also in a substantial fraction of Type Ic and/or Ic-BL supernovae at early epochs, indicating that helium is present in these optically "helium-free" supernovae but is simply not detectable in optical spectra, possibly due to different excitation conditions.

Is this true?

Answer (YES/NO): YES